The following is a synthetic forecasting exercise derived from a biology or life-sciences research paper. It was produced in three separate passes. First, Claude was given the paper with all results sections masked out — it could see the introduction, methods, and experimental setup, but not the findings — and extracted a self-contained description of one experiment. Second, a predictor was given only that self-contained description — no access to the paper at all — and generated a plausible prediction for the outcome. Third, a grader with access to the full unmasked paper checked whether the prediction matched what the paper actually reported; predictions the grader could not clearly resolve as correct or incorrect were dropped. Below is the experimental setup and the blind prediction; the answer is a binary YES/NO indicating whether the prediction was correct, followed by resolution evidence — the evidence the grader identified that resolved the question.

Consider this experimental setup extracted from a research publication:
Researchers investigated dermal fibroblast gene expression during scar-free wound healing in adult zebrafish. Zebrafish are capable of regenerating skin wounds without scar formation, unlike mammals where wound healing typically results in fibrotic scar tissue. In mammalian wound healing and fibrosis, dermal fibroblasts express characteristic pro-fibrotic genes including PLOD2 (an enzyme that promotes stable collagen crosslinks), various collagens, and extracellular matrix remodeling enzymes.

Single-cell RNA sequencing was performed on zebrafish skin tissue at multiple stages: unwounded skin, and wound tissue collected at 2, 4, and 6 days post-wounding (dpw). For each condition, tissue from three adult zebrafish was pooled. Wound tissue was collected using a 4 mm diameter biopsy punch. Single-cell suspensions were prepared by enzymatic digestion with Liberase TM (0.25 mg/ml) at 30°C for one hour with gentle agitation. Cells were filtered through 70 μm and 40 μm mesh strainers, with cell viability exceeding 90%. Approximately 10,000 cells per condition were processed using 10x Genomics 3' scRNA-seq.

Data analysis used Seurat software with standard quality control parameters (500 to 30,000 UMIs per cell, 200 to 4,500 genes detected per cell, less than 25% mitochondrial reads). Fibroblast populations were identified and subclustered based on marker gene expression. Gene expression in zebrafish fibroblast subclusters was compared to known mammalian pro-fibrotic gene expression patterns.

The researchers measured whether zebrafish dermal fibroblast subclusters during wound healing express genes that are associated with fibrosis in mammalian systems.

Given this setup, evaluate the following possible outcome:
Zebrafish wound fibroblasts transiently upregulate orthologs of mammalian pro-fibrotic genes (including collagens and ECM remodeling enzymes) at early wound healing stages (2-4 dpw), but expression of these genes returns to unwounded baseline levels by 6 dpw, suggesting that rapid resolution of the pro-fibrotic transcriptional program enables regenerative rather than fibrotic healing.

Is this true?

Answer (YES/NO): NO